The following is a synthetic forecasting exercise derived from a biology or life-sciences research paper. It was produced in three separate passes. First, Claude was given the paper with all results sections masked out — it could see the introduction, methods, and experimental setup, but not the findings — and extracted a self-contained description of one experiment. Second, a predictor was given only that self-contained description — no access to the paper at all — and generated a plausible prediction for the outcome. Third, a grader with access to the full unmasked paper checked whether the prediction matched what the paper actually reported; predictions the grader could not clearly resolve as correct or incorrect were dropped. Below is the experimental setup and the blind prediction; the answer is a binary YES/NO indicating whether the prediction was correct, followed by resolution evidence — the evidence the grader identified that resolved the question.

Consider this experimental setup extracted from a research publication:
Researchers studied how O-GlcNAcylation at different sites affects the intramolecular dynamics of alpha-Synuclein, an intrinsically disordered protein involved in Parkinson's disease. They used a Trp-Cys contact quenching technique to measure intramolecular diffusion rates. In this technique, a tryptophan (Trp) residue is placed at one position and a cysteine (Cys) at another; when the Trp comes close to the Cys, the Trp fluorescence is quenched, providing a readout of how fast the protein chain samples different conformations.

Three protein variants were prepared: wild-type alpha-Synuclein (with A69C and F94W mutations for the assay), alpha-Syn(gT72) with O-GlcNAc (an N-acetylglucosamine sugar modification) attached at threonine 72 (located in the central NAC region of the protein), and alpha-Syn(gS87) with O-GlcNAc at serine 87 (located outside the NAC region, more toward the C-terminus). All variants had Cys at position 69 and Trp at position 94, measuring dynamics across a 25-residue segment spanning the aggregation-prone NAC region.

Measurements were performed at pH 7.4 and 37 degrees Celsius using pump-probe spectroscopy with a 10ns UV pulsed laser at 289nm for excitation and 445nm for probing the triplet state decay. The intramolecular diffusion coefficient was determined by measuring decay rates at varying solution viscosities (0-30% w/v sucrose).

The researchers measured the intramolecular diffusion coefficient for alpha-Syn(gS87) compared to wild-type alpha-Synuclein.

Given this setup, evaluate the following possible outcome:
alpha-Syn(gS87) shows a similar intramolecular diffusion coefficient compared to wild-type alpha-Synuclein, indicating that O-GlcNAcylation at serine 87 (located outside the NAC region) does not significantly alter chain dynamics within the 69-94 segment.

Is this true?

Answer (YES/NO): NO